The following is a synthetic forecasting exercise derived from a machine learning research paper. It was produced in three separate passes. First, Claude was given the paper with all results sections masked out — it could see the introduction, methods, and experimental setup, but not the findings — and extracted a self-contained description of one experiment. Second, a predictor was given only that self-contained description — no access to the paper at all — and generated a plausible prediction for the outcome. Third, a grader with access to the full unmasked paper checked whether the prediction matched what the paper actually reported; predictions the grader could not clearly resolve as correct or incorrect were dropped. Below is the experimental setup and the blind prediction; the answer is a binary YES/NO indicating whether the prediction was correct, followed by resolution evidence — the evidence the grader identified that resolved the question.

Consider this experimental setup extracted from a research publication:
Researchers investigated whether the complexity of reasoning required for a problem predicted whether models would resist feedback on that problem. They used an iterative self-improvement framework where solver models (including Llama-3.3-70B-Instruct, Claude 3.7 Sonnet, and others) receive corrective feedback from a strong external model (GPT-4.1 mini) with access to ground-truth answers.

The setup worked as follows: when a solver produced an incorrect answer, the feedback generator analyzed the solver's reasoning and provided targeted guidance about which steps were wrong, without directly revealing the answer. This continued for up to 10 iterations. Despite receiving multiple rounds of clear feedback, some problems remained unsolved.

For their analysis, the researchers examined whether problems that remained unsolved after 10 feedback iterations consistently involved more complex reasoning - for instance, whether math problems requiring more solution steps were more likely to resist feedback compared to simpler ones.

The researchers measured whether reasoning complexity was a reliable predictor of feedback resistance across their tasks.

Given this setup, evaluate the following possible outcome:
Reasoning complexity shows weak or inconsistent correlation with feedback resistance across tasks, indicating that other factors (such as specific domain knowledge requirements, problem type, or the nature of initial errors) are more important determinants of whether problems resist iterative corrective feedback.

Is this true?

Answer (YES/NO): YES